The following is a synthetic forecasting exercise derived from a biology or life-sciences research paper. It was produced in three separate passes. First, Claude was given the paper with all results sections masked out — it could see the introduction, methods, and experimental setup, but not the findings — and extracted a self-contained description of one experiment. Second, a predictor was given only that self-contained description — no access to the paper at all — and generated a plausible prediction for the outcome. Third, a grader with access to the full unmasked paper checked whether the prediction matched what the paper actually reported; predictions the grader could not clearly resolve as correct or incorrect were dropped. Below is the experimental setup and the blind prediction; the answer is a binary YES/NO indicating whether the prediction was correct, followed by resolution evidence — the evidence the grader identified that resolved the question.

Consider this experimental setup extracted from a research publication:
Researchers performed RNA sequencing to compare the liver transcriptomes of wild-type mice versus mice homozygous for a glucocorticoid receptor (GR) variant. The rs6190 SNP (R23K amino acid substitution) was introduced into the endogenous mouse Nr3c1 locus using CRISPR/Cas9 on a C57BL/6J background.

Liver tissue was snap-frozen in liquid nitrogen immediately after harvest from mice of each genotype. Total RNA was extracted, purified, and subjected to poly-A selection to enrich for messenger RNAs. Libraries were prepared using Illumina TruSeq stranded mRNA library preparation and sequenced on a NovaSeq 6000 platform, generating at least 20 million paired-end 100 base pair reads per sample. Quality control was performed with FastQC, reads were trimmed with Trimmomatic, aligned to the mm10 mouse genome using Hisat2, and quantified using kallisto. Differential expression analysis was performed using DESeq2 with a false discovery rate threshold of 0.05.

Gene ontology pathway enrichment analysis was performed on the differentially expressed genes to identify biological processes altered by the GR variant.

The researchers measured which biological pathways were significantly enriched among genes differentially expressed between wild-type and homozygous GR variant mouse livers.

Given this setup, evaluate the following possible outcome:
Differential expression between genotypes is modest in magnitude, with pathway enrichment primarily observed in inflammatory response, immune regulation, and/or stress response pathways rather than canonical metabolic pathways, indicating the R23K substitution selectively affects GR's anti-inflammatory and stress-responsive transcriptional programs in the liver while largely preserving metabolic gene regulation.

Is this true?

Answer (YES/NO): NO